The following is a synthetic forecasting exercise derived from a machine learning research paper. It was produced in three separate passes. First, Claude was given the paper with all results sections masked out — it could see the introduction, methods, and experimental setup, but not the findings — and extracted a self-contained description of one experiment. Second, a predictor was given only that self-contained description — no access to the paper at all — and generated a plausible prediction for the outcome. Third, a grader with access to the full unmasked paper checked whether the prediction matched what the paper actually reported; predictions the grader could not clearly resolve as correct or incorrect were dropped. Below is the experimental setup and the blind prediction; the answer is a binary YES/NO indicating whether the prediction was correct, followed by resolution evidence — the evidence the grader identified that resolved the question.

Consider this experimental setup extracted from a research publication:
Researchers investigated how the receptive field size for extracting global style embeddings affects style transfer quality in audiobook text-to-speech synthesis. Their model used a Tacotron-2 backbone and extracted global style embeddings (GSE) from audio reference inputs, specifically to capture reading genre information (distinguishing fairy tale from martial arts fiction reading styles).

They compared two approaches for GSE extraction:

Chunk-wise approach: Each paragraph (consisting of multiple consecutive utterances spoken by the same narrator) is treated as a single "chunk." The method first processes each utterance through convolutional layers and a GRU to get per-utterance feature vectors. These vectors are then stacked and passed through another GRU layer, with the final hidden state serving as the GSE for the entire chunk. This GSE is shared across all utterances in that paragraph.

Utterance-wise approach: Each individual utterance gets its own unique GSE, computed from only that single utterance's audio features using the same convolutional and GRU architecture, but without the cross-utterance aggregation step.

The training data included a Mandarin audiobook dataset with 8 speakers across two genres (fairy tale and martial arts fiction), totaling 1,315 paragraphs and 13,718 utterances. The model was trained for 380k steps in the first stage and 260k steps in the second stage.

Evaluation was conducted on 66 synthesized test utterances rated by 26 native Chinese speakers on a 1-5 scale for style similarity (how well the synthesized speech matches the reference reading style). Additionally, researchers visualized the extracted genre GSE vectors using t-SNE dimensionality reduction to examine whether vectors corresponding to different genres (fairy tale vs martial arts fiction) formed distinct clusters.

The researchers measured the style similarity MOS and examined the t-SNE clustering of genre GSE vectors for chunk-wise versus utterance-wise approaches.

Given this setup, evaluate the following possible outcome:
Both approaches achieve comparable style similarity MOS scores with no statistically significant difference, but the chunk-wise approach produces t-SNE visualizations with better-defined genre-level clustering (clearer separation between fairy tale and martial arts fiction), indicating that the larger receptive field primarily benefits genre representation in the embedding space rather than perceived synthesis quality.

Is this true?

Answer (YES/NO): NO